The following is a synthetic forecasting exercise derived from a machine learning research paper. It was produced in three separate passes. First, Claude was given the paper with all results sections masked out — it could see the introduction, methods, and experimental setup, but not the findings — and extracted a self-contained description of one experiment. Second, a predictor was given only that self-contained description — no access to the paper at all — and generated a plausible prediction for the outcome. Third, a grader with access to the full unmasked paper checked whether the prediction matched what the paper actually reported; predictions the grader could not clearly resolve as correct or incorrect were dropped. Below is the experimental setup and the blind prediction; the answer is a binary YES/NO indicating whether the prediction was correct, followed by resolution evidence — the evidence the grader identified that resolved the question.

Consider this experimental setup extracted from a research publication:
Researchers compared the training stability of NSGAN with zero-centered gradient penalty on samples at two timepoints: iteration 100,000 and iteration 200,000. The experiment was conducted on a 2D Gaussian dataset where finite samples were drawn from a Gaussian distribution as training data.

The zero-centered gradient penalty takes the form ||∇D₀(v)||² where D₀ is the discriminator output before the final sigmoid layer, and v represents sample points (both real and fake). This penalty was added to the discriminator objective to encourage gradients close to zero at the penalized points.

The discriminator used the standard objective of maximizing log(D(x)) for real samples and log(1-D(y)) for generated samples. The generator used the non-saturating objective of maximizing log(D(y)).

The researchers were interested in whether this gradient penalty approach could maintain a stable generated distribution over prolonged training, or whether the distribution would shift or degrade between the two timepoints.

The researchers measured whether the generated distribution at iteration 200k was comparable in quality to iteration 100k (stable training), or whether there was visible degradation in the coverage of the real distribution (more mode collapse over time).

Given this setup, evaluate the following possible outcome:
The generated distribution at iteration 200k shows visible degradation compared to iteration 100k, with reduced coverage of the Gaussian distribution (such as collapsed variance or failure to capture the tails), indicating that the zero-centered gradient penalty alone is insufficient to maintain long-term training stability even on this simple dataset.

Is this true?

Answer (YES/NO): YES